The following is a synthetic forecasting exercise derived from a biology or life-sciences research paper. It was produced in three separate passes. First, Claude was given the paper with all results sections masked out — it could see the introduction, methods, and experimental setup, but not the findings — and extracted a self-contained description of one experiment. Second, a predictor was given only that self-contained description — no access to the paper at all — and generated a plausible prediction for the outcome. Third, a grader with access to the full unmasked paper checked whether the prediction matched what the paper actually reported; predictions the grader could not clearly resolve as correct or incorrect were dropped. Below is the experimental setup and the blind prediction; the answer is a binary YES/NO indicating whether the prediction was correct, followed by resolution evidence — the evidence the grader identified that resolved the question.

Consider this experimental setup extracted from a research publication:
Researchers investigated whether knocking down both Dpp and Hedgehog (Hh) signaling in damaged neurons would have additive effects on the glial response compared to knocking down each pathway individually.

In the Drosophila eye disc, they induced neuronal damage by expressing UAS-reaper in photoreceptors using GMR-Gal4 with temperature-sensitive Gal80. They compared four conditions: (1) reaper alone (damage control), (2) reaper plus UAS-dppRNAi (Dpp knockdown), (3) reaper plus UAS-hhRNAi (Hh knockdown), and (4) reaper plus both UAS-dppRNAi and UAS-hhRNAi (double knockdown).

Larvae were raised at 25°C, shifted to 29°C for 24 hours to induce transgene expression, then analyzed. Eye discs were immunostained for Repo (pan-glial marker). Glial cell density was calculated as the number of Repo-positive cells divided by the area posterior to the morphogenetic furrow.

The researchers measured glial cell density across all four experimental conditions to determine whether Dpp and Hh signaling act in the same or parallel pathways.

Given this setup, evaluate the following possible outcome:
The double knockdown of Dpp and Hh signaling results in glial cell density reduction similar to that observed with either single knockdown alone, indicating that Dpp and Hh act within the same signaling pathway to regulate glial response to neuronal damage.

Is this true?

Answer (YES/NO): NO